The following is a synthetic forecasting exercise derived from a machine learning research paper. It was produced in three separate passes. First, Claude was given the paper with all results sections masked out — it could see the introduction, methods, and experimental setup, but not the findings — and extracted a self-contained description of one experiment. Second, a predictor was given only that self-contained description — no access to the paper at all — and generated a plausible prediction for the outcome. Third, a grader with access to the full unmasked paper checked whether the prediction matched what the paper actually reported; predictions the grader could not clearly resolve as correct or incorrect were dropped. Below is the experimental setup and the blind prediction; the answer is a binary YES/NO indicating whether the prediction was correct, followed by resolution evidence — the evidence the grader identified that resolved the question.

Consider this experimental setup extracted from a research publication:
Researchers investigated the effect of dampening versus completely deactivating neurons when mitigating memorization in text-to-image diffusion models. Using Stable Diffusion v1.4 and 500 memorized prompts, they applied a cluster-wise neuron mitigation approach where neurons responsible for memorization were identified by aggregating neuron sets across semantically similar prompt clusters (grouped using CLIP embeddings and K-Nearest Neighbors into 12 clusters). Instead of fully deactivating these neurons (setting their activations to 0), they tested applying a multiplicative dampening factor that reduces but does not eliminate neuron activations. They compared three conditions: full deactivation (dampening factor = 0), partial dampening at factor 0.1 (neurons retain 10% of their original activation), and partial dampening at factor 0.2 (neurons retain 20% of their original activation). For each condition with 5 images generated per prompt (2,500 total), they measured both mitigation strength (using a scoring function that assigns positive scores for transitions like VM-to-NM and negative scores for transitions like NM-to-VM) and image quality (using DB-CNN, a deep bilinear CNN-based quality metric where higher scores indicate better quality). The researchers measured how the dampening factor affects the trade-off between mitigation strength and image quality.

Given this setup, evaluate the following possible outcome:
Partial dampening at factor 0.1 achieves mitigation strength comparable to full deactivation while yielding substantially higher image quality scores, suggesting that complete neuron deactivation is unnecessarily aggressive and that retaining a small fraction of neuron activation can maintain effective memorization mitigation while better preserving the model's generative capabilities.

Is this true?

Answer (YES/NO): NO